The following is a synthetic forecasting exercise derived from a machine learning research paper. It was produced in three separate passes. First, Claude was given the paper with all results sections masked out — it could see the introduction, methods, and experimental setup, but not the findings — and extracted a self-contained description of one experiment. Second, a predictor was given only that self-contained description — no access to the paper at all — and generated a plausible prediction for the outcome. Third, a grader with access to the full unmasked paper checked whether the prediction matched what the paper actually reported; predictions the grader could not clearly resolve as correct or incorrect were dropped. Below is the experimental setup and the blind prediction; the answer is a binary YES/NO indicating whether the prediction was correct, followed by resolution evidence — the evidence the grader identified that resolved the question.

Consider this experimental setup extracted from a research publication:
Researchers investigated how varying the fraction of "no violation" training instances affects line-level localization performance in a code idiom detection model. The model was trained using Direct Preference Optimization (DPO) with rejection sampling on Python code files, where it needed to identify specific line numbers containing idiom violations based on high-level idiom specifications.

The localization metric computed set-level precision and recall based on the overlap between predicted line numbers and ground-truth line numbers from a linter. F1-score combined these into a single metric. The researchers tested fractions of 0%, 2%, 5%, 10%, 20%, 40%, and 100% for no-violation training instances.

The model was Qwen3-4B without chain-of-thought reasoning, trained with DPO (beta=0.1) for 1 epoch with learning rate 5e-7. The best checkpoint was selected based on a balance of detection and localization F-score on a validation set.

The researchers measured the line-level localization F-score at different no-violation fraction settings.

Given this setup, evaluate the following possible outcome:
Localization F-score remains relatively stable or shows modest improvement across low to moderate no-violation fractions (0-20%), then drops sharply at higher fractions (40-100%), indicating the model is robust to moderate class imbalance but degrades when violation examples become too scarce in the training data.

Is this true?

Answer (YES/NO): NO